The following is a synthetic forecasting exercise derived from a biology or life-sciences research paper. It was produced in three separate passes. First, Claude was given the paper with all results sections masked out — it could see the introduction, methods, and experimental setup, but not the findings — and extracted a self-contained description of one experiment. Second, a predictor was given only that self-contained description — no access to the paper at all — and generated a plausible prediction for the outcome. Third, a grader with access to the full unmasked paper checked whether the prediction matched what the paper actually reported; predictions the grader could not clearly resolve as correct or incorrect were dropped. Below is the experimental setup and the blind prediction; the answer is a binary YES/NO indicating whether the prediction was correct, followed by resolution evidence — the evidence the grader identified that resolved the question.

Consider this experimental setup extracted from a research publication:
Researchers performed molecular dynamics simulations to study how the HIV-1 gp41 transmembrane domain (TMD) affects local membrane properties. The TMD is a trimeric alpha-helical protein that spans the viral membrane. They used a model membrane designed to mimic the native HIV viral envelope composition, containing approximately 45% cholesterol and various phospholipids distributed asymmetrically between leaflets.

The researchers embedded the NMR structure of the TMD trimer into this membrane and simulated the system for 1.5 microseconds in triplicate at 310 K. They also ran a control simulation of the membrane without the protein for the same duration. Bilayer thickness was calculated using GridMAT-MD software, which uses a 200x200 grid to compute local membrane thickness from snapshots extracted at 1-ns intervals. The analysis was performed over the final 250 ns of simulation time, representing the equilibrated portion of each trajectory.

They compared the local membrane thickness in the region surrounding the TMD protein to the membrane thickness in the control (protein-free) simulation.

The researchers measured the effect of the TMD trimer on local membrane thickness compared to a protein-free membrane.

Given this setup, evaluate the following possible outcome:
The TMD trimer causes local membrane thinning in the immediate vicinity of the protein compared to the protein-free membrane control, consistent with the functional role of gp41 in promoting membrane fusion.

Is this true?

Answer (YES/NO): YES